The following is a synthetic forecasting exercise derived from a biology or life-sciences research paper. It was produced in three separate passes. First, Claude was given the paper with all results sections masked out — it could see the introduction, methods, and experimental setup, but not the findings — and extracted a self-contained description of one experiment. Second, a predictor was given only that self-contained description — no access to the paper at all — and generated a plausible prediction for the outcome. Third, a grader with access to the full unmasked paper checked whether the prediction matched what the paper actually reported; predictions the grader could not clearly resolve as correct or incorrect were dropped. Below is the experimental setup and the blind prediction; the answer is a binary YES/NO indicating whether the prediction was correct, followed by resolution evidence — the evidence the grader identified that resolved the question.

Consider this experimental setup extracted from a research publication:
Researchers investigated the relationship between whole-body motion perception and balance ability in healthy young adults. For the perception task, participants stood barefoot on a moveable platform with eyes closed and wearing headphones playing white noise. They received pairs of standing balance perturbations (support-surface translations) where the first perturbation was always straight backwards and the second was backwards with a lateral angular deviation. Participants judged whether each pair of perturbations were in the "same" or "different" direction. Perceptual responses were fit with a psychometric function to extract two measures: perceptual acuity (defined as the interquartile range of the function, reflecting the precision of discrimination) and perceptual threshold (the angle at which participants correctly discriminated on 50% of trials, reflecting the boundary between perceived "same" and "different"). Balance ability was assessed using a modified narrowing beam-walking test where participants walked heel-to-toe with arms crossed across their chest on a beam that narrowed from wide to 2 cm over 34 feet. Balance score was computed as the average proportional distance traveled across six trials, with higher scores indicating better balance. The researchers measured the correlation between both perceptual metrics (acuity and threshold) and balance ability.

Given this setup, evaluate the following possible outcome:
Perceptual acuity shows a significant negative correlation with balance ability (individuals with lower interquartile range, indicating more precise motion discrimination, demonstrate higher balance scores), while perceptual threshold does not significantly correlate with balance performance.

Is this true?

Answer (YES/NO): YES